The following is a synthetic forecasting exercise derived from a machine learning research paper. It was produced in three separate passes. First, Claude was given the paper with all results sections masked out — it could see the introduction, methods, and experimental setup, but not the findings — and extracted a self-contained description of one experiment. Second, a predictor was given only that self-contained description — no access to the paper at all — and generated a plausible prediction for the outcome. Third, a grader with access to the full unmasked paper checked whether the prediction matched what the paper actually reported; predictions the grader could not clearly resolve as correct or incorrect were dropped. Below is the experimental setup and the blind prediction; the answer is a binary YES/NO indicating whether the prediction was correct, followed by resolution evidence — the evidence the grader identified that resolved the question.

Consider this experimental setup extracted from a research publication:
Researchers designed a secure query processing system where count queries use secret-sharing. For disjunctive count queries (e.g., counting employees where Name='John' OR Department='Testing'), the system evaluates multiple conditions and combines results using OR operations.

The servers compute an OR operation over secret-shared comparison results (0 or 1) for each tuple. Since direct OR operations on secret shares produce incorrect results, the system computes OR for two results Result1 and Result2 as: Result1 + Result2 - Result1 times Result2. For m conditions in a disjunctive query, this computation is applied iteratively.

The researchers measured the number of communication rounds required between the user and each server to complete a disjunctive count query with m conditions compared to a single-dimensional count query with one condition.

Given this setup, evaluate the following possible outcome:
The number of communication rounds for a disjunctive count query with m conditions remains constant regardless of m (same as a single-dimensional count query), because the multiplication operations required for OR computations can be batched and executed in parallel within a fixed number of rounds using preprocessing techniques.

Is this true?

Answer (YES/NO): YES